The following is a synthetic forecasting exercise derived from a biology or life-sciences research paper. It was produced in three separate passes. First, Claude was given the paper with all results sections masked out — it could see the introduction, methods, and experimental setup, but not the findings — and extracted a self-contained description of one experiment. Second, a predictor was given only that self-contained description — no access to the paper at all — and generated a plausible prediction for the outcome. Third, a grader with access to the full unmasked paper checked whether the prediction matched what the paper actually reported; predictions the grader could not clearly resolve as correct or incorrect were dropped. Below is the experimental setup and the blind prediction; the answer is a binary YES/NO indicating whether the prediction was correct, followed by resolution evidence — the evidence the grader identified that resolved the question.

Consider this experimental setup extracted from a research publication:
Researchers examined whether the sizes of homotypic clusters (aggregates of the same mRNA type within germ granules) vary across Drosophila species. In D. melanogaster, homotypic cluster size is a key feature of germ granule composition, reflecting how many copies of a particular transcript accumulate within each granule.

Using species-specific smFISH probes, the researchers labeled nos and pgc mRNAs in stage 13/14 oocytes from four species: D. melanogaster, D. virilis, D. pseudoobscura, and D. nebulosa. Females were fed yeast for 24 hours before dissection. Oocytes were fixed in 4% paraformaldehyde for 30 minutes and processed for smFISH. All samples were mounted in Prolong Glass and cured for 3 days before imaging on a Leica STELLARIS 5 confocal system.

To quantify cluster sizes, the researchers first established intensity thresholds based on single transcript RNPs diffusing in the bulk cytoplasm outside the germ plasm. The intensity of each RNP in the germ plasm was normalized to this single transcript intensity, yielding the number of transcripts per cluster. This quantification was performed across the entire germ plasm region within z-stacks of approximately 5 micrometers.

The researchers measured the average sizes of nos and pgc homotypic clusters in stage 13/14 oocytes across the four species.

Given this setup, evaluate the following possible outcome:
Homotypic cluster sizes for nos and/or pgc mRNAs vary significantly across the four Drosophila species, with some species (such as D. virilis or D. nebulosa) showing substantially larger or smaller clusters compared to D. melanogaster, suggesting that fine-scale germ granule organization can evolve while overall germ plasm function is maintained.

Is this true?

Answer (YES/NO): YES